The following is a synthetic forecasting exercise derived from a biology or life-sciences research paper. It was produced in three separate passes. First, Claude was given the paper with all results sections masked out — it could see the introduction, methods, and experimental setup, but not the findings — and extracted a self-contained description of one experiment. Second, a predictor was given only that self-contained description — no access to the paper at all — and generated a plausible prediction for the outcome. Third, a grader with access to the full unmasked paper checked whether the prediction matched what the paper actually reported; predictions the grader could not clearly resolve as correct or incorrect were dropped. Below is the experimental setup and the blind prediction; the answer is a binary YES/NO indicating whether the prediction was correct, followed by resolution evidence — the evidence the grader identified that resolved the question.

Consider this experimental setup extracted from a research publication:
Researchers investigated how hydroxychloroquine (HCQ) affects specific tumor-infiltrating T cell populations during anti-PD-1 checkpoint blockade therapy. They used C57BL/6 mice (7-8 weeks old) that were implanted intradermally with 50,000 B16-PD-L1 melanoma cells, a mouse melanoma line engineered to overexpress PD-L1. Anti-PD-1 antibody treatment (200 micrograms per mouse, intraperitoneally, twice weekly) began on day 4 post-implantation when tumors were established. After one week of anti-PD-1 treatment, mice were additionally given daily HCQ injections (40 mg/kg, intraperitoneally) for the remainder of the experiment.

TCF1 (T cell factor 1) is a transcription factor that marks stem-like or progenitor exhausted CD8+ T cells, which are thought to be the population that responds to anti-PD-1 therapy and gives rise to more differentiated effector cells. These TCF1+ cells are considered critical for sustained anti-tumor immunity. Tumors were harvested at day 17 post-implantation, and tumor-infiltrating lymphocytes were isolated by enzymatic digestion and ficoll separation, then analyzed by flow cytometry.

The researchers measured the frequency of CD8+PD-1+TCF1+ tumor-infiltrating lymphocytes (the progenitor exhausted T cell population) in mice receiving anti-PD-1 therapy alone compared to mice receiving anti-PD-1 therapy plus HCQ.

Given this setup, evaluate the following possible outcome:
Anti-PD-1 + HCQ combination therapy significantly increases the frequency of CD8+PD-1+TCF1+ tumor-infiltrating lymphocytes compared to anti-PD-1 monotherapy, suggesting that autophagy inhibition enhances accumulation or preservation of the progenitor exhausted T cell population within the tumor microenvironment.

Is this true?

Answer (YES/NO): NO